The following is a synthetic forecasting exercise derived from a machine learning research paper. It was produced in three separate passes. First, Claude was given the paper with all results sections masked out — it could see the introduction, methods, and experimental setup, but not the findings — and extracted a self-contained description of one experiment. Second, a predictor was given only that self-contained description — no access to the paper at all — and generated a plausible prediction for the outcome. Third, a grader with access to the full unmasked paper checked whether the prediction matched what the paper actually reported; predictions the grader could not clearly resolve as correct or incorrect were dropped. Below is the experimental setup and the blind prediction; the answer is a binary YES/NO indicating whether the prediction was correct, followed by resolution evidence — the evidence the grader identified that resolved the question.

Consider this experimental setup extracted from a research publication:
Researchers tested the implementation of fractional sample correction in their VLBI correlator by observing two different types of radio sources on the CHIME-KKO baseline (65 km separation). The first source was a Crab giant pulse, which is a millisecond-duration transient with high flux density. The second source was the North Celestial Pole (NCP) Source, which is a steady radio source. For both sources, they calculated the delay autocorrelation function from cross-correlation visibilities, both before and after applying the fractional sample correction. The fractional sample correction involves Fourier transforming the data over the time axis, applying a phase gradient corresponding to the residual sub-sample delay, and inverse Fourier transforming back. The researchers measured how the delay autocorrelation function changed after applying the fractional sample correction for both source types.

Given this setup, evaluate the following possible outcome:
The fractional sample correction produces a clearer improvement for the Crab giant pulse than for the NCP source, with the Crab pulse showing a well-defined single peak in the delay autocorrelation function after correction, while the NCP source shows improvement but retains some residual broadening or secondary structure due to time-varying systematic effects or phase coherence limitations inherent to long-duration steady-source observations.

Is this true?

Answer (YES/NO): NO